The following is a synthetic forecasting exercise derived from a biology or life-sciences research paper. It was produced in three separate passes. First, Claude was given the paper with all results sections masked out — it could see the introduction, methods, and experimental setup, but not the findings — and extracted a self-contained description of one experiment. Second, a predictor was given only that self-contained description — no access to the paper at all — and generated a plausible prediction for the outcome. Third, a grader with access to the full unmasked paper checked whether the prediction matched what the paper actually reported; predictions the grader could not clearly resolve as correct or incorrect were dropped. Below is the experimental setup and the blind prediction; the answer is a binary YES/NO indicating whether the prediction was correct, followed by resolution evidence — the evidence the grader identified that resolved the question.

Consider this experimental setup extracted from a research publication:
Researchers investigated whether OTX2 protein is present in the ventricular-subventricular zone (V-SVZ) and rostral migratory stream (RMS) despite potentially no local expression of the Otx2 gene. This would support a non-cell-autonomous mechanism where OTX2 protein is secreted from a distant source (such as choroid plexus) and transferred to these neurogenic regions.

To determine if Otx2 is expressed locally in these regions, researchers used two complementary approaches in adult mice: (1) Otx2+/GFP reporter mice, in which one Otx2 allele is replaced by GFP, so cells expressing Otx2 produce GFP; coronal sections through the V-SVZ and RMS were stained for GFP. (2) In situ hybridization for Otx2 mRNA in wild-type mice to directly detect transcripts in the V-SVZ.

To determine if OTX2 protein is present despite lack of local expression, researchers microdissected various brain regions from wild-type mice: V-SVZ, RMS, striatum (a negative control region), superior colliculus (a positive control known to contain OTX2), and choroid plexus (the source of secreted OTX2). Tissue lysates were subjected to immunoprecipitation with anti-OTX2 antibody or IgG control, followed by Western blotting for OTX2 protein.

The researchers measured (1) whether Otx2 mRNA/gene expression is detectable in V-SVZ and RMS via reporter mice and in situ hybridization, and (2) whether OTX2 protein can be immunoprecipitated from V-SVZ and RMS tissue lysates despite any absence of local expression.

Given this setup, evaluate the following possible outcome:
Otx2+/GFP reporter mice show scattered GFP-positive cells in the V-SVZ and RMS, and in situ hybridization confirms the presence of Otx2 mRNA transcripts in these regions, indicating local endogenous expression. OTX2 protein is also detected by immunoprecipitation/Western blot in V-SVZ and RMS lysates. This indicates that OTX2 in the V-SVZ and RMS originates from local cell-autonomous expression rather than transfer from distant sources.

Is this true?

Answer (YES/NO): NO